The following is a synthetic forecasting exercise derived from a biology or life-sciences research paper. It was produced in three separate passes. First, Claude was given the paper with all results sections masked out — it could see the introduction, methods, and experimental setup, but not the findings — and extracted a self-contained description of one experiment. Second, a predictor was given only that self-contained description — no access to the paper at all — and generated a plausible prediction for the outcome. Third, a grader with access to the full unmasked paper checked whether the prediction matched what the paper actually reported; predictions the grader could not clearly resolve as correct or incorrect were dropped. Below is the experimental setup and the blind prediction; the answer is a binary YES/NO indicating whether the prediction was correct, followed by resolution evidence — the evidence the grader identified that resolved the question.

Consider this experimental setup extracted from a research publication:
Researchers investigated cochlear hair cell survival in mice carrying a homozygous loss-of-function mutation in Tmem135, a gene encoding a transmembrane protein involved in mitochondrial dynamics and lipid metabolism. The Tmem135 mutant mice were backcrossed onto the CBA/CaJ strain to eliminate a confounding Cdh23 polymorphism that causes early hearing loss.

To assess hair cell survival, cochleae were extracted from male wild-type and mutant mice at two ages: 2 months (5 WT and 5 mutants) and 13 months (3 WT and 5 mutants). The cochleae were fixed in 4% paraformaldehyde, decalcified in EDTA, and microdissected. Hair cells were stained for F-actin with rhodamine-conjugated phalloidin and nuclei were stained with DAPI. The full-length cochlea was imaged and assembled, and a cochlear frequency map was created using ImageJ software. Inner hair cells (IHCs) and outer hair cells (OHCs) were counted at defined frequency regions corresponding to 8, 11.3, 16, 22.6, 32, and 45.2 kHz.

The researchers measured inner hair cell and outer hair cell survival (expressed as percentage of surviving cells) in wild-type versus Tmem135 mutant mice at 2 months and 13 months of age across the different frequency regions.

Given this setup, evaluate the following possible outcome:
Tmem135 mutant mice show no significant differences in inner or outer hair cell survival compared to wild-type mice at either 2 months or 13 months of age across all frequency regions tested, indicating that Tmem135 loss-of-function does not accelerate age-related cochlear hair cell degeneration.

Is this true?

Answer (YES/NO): NO